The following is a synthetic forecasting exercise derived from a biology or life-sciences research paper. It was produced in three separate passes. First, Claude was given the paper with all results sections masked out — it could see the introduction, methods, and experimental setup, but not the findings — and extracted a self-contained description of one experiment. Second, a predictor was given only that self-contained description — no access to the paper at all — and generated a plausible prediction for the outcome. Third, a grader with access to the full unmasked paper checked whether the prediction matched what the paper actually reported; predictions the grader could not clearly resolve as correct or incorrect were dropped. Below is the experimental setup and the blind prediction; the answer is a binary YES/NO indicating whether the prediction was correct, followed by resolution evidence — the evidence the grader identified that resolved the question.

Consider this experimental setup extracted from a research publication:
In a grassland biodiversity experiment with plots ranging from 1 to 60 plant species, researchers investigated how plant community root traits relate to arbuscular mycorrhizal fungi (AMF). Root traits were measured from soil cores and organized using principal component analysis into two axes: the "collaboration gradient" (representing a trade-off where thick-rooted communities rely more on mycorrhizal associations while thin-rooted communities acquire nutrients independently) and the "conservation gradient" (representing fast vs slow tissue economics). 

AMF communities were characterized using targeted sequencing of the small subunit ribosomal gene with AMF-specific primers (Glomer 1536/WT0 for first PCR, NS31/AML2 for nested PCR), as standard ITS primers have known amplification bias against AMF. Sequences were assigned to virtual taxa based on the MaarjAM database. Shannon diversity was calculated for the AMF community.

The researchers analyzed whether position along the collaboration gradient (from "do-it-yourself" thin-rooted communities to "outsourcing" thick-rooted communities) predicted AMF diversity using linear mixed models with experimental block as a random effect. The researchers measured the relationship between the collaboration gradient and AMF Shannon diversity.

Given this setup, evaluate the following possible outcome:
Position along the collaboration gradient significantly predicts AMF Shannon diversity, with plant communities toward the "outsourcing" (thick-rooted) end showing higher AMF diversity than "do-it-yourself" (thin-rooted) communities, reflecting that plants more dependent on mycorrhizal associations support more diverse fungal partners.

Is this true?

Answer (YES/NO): YES